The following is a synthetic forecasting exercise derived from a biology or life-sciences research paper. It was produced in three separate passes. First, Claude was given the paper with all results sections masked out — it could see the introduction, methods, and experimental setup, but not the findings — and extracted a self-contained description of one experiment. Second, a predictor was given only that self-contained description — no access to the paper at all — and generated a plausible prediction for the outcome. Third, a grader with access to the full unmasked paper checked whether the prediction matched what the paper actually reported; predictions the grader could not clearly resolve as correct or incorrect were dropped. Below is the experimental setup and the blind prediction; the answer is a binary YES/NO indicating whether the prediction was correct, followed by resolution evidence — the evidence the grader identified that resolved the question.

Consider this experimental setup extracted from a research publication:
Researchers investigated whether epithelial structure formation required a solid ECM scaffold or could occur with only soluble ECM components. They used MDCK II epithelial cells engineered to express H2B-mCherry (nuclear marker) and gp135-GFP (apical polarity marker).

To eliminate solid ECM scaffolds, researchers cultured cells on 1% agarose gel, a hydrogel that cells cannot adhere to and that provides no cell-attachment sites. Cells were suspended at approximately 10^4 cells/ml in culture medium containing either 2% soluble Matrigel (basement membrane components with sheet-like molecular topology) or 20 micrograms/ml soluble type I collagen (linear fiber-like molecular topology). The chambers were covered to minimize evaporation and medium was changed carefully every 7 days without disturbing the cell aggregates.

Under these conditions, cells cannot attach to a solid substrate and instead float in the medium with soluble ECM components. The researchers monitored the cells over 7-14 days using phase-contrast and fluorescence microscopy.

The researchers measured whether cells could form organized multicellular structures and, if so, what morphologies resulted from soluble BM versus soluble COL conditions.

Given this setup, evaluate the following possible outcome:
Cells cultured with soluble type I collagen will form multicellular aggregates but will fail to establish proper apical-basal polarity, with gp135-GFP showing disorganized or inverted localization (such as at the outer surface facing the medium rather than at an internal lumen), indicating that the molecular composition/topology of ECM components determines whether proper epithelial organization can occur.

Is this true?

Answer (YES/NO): NO